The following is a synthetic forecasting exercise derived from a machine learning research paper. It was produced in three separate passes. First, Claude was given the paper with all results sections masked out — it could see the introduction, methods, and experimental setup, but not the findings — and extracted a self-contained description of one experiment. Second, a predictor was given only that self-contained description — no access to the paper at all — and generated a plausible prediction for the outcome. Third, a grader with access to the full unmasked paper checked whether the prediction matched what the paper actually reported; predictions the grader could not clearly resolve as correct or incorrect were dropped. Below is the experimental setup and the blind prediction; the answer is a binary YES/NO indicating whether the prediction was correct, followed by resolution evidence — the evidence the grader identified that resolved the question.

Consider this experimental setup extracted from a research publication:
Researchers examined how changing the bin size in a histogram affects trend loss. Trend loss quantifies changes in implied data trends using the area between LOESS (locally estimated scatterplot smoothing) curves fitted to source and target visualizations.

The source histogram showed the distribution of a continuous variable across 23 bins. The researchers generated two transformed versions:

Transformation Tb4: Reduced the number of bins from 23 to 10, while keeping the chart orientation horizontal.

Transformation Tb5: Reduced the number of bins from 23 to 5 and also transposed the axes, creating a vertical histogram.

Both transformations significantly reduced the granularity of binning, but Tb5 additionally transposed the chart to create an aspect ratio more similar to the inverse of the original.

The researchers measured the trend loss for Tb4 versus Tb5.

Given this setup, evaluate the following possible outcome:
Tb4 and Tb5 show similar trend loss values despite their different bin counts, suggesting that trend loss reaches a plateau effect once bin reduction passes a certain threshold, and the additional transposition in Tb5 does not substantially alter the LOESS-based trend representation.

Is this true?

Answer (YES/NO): NO